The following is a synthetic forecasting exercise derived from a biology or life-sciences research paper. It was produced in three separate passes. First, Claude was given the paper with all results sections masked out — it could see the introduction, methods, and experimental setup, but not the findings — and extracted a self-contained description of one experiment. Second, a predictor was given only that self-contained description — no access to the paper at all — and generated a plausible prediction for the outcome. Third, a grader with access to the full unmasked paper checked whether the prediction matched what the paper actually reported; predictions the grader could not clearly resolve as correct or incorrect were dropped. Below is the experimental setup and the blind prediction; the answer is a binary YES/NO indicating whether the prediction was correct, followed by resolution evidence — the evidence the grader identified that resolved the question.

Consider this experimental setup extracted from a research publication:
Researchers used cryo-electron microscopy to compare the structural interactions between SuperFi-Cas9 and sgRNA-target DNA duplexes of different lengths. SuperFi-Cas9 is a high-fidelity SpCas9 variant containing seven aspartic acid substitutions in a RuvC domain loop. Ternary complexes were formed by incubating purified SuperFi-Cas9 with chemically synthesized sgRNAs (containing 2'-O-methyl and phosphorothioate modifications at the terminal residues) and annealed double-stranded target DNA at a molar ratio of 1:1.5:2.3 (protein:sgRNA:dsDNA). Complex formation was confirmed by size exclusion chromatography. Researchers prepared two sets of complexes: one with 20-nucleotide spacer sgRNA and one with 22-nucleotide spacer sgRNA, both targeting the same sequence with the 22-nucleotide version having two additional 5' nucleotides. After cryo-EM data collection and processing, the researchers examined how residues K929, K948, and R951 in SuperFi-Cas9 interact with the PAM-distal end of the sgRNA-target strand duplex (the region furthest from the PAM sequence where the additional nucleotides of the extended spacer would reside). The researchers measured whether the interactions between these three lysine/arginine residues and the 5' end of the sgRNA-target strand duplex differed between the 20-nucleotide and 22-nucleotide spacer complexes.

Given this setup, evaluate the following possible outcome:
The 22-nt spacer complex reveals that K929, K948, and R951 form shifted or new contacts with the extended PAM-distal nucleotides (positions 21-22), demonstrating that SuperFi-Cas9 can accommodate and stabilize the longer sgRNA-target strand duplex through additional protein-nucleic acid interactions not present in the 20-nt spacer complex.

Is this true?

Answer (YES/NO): NO